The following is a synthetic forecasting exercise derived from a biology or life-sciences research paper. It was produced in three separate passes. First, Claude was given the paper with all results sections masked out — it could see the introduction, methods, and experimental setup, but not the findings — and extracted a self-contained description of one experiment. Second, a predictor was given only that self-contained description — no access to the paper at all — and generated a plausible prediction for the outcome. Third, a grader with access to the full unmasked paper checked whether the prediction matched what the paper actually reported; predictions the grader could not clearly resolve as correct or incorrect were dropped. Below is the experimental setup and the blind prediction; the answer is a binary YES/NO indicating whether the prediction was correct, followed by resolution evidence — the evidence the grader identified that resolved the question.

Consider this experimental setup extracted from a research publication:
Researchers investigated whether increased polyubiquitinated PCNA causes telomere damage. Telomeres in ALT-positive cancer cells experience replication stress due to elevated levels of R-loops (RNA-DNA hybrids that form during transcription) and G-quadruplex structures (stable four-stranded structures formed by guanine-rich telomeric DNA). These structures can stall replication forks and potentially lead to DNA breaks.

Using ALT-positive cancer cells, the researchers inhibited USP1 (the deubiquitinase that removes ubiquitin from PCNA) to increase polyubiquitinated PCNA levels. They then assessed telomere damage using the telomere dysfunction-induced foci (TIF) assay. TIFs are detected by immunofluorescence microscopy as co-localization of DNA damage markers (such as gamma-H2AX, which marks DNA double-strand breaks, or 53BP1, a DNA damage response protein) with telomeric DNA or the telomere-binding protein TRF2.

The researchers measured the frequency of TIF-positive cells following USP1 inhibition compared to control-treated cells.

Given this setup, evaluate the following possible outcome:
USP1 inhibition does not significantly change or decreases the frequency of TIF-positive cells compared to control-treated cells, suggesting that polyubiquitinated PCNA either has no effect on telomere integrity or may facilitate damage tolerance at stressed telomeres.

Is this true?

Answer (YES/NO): NO